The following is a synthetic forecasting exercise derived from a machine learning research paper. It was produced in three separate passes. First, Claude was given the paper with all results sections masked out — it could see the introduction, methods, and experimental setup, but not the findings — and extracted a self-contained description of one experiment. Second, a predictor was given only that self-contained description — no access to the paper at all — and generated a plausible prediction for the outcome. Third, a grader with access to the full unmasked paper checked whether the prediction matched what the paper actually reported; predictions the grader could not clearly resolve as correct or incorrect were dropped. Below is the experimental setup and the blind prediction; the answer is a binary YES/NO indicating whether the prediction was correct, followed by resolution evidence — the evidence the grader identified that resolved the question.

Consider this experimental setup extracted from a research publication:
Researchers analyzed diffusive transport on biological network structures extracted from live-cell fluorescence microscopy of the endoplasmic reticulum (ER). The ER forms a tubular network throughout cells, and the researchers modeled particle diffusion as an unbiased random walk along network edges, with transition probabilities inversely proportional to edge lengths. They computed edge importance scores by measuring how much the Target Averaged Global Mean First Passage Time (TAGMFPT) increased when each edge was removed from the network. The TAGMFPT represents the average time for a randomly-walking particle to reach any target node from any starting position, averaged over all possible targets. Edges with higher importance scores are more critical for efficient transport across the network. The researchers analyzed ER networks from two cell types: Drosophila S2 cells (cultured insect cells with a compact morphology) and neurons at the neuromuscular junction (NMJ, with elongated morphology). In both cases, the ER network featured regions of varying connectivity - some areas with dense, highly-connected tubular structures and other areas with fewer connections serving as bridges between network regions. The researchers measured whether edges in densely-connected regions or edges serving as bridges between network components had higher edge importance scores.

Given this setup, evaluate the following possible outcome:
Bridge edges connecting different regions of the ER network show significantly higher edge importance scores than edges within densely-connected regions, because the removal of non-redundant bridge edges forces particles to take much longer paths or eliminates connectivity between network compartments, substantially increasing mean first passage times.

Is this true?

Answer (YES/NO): YES